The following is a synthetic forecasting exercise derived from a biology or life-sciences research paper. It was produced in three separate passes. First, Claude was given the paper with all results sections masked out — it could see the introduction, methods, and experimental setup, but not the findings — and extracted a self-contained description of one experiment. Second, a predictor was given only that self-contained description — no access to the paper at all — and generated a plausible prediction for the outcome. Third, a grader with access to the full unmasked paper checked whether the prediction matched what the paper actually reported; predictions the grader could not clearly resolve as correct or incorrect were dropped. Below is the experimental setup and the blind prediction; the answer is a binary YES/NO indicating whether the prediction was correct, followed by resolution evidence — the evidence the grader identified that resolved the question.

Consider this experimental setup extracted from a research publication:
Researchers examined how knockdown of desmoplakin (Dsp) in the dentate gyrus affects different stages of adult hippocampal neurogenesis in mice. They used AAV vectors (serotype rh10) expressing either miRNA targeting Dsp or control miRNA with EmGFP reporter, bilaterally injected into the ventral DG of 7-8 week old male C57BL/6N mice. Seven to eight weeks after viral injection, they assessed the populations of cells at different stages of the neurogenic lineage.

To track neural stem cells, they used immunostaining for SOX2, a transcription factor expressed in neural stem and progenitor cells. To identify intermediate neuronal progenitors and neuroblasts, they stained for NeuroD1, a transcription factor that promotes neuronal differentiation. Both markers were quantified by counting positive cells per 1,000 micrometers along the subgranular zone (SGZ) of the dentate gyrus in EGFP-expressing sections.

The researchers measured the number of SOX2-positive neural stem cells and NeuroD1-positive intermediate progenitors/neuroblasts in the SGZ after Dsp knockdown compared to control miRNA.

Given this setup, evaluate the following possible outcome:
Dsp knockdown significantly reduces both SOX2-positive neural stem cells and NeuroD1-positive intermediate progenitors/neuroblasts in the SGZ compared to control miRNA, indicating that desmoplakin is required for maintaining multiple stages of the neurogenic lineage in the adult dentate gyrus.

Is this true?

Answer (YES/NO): NO